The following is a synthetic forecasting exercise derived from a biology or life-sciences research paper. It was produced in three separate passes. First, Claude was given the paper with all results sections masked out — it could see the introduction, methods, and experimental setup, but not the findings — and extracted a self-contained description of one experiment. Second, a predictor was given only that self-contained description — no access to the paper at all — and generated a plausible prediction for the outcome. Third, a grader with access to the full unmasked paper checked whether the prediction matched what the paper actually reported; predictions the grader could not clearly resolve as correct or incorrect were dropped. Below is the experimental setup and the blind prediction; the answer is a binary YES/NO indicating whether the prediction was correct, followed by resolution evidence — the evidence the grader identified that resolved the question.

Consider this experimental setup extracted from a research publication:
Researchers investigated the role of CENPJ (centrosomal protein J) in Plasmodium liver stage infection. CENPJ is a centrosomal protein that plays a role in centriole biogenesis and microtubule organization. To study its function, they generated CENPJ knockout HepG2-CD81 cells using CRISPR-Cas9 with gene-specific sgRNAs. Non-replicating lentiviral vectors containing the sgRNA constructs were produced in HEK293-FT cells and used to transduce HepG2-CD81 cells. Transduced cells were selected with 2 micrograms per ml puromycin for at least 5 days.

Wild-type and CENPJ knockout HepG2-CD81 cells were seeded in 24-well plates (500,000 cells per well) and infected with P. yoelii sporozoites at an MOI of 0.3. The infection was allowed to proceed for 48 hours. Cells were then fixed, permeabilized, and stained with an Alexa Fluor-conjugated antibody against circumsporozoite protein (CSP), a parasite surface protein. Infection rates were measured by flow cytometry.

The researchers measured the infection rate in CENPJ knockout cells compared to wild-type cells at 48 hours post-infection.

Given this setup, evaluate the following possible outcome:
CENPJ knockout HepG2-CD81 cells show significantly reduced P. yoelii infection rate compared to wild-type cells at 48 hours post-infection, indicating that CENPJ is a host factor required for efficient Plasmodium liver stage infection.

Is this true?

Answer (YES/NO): NO